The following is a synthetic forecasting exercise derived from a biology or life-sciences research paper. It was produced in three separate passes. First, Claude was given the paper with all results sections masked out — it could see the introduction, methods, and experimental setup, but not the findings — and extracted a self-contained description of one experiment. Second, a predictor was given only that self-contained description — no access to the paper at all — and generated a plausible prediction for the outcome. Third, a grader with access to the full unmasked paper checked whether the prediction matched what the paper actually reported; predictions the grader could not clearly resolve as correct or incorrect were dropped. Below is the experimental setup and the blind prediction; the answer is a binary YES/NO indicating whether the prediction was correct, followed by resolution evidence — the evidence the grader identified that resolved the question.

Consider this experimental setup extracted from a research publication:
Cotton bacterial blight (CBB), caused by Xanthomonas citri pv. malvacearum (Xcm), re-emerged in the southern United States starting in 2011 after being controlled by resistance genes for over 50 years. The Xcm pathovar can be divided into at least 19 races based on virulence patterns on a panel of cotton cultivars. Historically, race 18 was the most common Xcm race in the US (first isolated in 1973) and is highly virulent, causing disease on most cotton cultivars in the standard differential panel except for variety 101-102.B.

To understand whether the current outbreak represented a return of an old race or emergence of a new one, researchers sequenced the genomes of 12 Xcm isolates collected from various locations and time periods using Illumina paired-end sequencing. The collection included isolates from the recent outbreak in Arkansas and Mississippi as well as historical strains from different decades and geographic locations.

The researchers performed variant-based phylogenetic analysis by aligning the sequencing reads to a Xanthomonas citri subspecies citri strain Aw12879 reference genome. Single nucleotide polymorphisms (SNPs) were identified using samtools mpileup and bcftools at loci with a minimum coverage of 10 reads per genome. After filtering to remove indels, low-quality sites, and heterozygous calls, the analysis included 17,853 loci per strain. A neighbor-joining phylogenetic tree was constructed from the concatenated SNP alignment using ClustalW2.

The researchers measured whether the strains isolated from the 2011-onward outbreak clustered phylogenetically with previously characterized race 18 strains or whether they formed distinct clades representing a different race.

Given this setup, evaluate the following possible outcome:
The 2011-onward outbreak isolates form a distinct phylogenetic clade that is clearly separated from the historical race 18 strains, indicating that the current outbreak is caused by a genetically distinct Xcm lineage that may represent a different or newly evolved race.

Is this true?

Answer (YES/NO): NO